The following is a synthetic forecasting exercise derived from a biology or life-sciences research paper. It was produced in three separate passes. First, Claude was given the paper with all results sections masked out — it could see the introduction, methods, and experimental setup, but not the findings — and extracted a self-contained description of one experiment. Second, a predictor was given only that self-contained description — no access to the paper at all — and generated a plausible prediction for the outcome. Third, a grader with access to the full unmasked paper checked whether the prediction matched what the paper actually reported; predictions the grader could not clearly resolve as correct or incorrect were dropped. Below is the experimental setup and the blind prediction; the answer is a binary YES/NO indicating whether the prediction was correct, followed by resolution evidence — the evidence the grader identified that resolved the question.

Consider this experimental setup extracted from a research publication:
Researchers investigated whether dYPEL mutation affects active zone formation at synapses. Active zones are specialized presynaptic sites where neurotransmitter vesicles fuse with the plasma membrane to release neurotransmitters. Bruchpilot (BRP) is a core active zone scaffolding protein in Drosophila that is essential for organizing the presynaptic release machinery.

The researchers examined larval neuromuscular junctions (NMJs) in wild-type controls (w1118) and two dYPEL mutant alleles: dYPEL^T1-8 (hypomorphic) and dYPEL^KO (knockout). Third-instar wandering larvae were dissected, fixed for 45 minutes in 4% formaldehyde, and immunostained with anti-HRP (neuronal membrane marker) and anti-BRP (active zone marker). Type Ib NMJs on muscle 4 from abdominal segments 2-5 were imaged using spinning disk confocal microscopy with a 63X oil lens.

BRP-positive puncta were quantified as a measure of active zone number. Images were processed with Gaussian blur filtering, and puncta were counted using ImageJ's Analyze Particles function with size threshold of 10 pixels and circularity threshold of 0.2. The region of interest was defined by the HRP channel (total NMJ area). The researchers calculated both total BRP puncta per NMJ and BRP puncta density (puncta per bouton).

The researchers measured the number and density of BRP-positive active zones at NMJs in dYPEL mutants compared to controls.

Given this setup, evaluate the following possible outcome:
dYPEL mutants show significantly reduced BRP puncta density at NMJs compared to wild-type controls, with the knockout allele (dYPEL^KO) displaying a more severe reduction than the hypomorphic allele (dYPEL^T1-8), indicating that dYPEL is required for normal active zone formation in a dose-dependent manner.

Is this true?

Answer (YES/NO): NO